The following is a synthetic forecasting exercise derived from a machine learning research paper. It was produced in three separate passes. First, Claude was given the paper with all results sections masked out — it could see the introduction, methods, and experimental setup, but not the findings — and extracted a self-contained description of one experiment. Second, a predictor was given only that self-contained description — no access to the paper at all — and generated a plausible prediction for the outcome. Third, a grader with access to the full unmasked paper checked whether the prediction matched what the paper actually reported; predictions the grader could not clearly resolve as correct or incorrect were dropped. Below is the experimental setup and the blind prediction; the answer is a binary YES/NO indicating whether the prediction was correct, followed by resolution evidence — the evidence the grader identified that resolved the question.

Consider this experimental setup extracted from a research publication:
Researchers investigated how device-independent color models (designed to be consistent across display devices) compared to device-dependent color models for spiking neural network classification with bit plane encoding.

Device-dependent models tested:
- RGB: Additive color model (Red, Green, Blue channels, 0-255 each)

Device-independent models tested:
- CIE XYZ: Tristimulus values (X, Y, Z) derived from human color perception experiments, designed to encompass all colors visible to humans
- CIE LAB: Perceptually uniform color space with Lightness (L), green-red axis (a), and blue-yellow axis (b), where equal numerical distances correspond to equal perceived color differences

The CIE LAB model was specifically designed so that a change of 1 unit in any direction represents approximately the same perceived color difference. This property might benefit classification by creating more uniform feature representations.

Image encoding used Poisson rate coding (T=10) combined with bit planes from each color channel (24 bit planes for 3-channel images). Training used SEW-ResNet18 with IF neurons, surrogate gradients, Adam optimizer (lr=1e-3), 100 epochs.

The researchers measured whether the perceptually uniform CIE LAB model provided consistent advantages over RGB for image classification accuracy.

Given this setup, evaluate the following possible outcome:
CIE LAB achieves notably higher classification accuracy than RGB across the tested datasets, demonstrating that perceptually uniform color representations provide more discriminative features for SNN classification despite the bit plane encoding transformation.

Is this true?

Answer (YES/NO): NO